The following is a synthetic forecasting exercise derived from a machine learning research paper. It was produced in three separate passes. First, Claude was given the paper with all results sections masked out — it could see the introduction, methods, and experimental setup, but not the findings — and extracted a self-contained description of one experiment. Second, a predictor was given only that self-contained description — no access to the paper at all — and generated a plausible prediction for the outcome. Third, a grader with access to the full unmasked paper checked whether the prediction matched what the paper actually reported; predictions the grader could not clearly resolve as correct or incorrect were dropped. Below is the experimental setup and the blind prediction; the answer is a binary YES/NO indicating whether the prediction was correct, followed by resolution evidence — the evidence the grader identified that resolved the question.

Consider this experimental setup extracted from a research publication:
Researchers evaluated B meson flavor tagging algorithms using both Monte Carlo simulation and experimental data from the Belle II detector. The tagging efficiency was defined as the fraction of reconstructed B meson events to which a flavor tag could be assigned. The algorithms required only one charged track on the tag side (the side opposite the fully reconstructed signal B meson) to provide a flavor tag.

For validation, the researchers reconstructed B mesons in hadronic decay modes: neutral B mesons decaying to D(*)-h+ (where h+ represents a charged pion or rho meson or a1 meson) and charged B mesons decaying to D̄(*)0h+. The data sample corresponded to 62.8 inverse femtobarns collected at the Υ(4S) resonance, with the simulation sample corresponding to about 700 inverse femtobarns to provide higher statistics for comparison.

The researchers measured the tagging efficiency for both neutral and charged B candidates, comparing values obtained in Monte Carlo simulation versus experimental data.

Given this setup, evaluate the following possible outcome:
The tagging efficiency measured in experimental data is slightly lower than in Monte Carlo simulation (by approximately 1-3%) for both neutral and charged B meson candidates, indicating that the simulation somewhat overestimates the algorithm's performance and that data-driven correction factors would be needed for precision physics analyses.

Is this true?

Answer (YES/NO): NO